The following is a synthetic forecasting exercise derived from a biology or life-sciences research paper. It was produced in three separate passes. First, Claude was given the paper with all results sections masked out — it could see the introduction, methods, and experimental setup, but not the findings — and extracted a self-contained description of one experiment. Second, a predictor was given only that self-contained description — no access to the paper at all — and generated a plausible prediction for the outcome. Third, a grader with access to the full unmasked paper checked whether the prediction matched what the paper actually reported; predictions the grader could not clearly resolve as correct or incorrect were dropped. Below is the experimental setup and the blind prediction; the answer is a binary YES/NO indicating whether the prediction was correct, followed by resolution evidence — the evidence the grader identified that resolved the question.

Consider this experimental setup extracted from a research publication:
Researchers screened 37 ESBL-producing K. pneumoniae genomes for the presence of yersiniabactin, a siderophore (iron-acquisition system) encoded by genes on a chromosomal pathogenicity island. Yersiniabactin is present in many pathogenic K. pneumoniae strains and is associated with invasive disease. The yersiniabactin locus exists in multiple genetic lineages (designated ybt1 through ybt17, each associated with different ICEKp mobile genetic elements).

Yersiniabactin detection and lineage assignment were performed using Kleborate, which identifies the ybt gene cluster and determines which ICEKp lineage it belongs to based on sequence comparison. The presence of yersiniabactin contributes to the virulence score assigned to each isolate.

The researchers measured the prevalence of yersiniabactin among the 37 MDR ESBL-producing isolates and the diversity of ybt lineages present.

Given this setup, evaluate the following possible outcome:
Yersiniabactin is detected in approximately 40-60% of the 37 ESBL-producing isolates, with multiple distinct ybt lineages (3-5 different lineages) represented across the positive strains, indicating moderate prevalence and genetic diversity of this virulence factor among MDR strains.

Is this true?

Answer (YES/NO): NO